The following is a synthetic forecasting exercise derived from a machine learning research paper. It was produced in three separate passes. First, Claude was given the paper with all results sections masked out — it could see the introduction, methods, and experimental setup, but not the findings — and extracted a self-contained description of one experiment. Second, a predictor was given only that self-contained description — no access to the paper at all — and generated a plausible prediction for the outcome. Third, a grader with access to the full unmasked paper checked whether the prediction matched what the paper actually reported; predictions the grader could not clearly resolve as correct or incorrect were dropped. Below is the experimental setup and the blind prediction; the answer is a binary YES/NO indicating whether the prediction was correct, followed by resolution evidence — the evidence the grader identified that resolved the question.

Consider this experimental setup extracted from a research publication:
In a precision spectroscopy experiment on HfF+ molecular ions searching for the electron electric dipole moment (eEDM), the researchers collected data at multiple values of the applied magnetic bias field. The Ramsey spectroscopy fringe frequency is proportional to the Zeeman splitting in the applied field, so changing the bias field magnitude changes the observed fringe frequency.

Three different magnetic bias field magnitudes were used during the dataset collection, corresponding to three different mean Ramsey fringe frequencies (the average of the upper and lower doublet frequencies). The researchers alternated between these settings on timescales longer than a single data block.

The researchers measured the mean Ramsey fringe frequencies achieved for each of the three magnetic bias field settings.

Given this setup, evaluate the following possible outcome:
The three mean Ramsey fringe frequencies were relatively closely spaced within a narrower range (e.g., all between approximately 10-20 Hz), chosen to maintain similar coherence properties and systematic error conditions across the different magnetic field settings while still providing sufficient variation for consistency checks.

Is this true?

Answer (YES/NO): NO